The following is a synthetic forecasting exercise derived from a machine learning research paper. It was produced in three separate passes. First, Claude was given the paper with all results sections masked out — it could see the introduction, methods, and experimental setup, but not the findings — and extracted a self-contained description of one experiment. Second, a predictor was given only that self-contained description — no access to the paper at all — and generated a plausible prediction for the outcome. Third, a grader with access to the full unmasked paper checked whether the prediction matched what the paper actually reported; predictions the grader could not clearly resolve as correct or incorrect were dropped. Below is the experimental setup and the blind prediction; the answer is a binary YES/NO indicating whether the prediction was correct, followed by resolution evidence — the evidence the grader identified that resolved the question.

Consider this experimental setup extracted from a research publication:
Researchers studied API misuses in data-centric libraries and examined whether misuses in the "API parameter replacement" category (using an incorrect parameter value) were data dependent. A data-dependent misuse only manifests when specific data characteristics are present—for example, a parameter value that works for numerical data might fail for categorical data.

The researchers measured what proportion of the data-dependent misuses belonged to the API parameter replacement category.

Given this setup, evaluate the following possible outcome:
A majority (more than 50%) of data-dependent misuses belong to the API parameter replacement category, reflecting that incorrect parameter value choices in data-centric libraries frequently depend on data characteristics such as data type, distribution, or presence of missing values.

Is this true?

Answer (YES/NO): NO